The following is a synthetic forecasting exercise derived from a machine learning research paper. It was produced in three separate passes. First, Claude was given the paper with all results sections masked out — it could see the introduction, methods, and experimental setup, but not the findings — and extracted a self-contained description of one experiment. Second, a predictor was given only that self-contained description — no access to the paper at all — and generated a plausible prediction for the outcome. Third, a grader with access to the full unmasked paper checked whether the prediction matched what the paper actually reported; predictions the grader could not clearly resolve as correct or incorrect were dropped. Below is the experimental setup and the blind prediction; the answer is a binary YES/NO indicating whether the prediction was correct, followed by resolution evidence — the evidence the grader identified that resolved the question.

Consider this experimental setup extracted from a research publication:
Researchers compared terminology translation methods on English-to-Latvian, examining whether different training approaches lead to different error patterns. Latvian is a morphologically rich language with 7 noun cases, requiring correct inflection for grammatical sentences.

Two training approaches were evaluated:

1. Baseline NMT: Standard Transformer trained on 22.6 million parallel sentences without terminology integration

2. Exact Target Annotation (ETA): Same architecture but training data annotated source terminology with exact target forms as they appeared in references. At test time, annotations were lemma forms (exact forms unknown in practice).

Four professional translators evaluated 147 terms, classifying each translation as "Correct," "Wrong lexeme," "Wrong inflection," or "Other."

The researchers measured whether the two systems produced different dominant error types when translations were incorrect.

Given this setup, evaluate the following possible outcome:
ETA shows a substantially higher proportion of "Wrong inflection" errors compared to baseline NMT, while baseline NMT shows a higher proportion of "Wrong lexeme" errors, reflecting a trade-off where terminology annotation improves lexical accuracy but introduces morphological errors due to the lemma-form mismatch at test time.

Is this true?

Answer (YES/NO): YES